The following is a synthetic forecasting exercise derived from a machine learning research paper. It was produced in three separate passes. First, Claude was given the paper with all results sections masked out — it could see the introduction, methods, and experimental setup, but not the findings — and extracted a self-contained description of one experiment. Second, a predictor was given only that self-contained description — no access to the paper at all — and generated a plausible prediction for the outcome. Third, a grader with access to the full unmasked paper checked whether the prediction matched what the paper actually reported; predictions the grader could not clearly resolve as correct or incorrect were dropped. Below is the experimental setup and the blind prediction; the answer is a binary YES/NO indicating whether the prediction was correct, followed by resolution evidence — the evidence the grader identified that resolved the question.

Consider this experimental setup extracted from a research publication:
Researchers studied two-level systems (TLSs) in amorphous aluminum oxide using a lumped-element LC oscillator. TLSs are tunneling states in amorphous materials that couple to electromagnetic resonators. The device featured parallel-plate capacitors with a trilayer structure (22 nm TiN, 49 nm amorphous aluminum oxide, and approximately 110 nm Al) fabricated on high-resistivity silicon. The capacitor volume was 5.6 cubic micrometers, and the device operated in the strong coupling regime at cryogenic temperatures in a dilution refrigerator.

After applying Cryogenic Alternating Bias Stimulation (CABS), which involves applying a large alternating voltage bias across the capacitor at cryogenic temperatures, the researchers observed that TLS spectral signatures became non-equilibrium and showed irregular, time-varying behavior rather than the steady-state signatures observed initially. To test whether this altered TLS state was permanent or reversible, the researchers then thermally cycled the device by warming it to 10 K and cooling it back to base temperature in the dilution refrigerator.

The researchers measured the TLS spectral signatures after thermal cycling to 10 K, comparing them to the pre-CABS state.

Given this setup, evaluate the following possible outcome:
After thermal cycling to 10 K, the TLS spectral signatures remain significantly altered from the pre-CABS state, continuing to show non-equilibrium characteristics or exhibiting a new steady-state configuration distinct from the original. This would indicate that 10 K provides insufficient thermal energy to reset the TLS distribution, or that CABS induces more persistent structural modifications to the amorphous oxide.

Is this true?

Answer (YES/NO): NO